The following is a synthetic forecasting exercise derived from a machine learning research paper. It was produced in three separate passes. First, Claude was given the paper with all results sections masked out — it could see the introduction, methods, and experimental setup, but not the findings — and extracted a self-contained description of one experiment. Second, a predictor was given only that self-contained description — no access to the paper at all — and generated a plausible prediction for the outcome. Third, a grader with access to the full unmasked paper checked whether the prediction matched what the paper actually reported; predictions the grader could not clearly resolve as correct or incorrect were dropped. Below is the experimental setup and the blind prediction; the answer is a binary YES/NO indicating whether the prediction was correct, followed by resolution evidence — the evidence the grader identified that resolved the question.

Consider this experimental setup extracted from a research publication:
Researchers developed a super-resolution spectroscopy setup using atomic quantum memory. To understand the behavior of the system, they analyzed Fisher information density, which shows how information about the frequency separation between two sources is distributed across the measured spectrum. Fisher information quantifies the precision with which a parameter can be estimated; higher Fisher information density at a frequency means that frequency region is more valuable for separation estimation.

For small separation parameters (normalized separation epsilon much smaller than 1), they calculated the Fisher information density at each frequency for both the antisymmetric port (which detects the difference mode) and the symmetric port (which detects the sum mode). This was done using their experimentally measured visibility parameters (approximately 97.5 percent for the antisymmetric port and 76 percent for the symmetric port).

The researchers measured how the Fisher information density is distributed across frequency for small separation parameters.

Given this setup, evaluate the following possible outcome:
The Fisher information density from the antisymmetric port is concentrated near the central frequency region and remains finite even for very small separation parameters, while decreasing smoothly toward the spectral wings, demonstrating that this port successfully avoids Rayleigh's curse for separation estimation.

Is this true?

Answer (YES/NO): NO